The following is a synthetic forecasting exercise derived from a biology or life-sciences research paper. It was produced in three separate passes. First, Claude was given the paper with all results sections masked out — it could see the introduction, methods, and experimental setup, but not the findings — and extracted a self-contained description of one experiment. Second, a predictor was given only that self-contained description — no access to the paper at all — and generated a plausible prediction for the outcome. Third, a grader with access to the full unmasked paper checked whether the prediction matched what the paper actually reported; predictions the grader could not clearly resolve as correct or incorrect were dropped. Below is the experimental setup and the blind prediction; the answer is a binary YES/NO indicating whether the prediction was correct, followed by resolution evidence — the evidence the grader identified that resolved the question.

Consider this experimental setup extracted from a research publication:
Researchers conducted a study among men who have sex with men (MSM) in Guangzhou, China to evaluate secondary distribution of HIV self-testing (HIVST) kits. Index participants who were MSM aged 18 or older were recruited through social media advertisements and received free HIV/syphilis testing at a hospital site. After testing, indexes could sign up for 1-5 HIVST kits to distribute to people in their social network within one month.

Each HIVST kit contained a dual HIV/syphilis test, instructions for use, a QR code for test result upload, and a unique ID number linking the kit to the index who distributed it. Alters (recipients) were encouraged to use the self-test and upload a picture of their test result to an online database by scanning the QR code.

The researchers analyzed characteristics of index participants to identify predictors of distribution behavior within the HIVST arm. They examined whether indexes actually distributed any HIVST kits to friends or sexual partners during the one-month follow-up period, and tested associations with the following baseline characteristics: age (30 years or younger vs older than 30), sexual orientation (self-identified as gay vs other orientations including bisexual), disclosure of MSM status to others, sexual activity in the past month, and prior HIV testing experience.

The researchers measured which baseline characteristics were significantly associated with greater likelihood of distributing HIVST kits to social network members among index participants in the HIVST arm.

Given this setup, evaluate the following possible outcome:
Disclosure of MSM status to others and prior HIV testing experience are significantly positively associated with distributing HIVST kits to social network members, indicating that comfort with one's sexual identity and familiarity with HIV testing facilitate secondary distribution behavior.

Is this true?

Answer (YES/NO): NO